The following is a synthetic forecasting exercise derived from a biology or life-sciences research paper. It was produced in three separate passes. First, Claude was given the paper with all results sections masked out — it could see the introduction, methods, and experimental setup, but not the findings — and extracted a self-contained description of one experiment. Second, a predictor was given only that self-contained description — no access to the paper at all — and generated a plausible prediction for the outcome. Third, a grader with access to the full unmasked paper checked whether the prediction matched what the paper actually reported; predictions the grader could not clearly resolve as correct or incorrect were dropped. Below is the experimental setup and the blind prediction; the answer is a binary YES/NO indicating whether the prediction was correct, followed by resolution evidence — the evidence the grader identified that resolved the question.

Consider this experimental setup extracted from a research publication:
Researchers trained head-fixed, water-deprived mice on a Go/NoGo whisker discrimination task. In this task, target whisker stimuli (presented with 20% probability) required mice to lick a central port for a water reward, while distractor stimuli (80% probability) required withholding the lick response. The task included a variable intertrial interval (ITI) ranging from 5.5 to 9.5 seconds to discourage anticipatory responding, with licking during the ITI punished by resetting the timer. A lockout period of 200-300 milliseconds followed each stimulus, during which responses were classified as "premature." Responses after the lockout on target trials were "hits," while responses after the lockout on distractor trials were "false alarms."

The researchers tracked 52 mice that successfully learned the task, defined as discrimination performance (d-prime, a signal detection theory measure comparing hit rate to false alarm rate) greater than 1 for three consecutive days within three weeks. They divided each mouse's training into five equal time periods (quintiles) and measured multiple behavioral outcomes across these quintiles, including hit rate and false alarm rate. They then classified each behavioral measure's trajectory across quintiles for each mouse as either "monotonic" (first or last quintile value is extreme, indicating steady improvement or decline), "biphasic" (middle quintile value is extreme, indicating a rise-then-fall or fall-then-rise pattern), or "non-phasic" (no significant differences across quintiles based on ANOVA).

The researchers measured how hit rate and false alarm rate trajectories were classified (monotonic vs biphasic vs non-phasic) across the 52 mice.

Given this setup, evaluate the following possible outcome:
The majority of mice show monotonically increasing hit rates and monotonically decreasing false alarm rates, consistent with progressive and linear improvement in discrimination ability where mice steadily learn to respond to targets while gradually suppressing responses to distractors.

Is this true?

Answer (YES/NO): NO